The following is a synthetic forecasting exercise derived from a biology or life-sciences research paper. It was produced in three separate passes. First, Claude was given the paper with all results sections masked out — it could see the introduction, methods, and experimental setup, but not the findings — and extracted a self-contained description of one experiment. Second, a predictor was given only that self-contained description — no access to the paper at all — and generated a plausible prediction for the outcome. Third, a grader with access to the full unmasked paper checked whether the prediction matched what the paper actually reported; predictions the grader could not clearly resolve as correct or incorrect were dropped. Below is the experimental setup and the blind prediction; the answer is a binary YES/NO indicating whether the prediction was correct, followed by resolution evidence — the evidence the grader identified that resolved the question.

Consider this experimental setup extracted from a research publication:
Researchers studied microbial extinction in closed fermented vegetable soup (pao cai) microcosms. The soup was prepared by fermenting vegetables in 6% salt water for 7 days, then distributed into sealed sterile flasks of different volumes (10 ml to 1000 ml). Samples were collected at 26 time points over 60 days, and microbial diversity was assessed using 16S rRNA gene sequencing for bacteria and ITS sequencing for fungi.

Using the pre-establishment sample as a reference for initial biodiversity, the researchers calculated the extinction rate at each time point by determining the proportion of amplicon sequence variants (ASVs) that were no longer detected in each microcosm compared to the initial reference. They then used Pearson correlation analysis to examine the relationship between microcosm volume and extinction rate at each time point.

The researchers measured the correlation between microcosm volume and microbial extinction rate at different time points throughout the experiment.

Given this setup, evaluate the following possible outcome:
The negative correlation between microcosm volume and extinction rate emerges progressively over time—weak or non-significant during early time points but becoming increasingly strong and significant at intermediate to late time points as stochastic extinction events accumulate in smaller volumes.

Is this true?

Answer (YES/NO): NO